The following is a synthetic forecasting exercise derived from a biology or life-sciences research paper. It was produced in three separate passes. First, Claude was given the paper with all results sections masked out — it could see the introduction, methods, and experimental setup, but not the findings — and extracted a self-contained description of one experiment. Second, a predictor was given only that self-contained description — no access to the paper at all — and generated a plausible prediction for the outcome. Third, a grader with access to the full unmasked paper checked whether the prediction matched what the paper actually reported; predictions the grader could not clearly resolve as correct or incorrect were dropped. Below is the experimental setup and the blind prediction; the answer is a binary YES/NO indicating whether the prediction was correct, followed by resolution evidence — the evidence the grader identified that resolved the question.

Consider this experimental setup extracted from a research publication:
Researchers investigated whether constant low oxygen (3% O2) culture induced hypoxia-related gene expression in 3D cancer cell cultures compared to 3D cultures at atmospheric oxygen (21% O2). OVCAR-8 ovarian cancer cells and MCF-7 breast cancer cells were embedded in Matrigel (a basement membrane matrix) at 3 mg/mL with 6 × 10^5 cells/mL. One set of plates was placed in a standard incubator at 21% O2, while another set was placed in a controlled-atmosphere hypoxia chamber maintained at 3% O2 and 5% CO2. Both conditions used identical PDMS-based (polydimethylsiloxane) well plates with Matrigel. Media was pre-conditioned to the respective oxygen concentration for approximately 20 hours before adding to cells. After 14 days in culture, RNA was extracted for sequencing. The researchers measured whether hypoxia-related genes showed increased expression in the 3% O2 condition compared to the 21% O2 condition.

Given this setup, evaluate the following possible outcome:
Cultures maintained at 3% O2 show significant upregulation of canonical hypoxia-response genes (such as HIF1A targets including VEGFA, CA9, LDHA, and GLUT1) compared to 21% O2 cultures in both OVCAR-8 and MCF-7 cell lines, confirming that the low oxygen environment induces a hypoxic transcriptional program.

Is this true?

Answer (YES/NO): YES